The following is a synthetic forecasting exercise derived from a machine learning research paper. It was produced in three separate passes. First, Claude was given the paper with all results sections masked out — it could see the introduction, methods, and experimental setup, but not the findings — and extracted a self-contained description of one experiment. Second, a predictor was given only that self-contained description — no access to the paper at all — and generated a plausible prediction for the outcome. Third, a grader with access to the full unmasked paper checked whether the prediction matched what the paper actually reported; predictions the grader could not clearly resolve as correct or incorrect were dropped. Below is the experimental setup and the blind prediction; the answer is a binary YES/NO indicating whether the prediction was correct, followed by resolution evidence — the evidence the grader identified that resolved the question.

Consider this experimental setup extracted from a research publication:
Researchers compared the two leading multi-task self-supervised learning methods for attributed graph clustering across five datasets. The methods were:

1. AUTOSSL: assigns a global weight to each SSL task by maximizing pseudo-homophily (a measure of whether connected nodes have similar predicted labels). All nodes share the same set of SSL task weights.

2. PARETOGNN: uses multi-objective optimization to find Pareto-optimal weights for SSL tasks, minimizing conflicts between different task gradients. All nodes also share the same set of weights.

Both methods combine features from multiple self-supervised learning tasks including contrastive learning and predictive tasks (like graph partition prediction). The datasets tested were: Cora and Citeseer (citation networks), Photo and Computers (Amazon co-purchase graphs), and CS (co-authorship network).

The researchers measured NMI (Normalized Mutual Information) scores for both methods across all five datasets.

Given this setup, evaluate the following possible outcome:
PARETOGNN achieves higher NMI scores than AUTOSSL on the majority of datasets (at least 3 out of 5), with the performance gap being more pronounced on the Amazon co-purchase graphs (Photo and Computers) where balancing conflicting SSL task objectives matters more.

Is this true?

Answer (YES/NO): NO